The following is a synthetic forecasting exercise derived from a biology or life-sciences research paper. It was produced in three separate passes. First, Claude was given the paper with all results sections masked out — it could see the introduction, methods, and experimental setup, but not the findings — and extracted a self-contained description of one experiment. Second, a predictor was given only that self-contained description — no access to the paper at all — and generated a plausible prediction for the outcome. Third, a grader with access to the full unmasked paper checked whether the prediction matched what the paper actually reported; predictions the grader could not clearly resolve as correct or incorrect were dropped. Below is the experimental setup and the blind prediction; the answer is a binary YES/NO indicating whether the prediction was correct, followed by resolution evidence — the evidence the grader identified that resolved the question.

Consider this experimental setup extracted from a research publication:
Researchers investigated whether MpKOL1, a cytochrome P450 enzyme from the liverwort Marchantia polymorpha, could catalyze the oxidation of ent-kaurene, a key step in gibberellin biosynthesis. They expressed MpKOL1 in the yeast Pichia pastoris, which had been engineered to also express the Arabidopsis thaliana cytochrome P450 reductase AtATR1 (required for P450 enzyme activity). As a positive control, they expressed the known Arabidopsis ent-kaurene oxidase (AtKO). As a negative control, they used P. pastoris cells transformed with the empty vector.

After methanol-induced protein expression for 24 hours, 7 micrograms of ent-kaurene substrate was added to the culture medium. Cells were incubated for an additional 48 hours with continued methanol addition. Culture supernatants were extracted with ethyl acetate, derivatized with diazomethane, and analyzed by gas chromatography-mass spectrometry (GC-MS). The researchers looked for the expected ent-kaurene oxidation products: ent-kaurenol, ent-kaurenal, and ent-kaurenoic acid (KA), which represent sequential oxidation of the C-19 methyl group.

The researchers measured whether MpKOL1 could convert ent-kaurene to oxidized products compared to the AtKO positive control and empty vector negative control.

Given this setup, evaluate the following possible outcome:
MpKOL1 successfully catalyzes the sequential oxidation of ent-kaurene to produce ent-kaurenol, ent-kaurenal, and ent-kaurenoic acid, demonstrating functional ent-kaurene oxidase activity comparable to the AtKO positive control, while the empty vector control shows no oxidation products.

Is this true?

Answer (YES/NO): NO